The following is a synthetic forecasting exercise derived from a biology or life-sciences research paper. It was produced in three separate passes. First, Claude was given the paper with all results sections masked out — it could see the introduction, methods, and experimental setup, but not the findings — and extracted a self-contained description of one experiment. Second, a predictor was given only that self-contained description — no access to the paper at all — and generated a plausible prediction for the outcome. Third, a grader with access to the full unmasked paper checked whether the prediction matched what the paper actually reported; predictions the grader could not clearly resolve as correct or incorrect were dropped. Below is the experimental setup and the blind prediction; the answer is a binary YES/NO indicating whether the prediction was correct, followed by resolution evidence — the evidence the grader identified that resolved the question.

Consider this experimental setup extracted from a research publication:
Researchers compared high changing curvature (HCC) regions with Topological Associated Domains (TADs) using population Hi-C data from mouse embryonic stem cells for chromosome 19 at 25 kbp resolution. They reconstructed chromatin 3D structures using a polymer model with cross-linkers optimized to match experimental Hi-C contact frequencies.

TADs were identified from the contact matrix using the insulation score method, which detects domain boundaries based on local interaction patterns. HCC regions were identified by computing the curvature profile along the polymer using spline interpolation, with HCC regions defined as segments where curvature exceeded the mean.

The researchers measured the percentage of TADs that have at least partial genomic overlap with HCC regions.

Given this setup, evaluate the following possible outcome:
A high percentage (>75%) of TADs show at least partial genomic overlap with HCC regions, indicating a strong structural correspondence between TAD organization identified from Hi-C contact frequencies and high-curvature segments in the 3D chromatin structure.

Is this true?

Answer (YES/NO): NO